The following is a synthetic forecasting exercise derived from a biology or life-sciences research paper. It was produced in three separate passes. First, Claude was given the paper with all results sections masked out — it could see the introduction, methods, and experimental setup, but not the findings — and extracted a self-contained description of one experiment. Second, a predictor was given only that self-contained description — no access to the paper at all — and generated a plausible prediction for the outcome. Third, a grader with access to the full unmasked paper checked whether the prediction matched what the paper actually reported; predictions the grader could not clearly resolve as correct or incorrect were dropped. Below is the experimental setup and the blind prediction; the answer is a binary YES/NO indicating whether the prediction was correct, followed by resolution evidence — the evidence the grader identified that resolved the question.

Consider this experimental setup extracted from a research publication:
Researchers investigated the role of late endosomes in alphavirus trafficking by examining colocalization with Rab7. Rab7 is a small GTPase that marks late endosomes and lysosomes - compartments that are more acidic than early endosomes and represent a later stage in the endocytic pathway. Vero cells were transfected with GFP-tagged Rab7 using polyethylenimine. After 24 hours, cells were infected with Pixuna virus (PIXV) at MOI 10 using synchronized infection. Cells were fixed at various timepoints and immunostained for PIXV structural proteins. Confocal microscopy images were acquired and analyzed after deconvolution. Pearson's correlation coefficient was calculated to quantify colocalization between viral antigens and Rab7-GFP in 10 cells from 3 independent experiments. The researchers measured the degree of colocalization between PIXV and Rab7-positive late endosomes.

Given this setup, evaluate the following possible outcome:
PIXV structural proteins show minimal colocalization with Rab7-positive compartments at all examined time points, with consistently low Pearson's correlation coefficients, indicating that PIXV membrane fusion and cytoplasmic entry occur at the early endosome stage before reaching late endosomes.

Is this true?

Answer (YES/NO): NO